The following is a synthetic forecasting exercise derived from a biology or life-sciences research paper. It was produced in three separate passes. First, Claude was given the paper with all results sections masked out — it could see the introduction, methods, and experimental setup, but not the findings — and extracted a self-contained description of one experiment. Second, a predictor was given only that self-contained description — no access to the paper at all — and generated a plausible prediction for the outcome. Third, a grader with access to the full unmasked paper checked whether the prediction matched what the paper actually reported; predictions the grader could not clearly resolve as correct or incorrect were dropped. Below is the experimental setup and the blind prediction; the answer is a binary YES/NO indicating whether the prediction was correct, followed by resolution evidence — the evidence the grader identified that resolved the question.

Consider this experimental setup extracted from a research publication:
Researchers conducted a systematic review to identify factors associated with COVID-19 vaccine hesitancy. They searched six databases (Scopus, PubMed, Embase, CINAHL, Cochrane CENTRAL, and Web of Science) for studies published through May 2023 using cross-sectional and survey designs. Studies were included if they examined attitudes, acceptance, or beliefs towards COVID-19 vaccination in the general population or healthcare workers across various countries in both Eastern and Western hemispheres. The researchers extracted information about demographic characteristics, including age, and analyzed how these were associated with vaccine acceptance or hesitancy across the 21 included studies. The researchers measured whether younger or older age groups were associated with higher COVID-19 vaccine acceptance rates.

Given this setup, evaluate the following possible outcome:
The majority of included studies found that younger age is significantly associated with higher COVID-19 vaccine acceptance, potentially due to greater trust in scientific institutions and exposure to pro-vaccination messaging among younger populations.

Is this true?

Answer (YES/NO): NO